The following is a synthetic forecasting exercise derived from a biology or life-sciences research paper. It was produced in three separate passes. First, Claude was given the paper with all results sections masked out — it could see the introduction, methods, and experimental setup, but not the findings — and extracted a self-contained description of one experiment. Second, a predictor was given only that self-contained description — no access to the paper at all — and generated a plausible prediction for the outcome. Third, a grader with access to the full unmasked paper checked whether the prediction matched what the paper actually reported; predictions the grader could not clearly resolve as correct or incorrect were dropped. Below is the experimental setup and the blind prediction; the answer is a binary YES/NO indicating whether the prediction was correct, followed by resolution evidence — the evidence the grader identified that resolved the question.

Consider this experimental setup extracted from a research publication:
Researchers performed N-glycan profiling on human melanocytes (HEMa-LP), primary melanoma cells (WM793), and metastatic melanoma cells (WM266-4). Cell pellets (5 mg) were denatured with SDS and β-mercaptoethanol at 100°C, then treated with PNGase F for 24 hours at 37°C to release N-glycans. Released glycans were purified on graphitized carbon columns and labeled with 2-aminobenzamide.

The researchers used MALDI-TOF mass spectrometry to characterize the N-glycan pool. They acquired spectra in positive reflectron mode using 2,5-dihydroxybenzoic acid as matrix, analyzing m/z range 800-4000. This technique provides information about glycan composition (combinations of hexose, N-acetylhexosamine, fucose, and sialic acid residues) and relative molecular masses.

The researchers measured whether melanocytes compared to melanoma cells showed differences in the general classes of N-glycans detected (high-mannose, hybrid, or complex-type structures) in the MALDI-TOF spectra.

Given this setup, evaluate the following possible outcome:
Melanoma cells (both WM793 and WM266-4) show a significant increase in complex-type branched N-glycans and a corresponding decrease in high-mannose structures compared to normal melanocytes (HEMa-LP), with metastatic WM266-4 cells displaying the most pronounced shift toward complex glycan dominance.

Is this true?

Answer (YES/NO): NO